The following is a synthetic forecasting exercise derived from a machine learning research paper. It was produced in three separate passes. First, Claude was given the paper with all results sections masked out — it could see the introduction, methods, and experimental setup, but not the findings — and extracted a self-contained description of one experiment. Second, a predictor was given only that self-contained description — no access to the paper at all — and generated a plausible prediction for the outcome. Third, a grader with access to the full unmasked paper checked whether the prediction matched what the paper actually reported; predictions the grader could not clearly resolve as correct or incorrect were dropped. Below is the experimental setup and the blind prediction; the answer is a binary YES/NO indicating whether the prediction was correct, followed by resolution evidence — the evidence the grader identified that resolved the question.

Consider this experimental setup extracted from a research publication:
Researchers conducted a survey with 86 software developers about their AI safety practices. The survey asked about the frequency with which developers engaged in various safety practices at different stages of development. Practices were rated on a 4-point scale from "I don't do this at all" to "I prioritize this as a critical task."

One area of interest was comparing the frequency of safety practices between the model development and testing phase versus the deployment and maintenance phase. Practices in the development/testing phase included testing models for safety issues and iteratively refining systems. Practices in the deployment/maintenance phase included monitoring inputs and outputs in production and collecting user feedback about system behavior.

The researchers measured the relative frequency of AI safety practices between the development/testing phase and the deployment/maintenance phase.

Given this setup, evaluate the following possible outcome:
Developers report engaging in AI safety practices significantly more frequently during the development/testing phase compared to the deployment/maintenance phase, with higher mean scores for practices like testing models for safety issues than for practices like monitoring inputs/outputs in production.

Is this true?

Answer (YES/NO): YES